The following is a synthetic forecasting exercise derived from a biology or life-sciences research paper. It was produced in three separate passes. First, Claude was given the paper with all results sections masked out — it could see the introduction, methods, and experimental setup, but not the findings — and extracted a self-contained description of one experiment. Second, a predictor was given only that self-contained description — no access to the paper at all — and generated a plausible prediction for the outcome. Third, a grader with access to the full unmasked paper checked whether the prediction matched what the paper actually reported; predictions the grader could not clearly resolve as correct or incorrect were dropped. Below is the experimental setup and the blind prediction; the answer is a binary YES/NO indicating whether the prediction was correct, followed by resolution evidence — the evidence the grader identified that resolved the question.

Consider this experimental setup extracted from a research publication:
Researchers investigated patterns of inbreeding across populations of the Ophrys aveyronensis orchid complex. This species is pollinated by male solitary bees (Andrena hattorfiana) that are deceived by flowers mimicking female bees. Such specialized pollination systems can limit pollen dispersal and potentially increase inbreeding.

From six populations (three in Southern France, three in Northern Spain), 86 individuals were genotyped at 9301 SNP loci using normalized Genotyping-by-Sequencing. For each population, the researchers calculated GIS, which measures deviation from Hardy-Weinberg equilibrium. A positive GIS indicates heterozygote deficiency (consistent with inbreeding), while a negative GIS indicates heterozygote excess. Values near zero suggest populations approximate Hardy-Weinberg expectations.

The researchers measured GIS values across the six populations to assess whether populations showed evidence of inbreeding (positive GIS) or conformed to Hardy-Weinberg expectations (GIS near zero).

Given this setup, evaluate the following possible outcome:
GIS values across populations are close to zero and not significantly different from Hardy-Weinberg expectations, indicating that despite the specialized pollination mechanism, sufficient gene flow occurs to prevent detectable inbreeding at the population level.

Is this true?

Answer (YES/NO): NO